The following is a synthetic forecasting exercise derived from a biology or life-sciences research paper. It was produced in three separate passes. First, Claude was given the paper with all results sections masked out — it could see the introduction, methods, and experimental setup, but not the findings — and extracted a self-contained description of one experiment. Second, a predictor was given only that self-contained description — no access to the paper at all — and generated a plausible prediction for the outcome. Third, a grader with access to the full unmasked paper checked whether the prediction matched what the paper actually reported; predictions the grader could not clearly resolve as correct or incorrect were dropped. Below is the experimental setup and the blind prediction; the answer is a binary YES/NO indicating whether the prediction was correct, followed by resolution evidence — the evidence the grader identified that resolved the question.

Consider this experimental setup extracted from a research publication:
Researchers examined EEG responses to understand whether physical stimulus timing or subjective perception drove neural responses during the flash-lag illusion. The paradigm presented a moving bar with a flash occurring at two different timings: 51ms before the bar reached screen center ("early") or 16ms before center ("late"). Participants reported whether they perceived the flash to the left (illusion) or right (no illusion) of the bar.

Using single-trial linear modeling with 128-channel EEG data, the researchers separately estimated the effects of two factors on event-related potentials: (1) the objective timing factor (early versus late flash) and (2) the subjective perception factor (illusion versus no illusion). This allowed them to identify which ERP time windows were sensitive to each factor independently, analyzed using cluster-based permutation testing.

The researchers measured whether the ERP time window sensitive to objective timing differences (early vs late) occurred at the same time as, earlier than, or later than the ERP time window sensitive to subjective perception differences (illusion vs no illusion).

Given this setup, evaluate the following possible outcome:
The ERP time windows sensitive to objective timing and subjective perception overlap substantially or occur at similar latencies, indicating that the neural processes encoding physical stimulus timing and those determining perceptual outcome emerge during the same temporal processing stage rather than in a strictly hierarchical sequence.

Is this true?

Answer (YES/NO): NO